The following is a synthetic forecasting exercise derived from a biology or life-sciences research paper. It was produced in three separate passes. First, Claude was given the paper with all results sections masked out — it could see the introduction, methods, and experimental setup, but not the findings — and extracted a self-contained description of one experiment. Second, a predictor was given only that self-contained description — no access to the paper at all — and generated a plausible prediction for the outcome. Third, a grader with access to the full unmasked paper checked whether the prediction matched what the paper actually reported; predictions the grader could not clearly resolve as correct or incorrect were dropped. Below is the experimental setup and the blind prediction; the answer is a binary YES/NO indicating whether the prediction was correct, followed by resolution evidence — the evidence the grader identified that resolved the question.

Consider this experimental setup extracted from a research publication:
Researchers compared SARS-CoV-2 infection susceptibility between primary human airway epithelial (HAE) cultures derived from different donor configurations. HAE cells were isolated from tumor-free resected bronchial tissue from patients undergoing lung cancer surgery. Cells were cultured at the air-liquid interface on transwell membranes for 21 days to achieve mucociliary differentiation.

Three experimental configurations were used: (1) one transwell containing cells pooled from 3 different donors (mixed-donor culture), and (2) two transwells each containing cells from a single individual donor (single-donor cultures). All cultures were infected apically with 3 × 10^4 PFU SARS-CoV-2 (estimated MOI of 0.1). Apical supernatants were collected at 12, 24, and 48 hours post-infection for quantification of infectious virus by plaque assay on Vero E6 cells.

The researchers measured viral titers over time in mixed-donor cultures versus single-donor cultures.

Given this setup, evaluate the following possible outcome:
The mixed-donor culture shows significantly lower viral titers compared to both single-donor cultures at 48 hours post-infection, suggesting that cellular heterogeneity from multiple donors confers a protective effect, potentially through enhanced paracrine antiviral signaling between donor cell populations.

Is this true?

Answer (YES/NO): NO